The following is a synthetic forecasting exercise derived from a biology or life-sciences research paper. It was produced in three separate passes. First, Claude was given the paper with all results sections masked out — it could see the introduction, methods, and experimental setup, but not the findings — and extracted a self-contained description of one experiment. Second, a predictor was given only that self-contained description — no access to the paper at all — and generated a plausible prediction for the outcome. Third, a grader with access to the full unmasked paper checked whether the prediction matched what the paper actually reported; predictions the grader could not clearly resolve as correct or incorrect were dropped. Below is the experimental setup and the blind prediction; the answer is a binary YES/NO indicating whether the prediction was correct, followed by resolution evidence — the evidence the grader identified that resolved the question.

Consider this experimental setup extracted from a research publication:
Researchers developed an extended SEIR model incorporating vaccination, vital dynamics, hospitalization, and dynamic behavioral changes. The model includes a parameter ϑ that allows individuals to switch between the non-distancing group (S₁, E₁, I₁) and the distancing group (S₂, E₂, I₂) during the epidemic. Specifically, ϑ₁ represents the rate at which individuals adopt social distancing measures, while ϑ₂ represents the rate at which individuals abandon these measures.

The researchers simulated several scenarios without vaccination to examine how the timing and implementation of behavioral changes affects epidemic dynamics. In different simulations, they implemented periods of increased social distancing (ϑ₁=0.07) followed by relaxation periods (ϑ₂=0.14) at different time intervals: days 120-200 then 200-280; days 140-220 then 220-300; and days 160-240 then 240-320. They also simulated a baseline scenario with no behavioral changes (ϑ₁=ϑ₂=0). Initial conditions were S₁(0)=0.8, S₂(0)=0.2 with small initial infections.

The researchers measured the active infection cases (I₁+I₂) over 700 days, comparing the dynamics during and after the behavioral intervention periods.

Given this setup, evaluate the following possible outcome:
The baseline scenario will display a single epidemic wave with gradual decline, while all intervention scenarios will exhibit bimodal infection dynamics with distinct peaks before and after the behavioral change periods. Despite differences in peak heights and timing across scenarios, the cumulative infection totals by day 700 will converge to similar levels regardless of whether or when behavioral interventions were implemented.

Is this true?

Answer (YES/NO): NO